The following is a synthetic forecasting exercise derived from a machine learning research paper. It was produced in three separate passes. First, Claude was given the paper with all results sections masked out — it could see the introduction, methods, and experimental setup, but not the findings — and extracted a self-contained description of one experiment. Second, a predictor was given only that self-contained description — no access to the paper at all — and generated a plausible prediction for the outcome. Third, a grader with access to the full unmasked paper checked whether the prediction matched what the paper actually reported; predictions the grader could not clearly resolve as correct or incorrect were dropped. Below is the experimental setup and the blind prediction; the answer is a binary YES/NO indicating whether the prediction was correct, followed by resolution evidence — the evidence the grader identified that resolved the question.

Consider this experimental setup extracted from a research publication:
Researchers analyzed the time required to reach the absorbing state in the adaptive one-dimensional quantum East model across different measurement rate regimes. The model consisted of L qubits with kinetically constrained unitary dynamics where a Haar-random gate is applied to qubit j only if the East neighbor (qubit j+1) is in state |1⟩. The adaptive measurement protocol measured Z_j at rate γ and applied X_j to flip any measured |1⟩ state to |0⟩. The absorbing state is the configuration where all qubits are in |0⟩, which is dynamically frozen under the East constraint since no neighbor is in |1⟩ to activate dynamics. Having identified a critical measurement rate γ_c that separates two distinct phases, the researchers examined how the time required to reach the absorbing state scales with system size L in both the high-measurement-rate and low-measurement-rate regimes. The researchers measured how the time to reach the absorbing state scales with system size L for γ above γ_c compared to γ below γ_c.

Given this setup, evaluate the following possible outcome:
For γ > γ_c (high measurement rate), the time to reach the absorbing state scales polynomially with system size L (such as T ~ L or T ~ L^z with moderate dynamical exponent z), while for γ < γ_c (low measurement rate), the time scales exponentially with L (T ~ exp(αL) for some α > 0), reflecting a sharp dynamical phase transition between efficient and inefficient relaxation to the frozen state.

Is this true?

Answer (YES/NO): YES